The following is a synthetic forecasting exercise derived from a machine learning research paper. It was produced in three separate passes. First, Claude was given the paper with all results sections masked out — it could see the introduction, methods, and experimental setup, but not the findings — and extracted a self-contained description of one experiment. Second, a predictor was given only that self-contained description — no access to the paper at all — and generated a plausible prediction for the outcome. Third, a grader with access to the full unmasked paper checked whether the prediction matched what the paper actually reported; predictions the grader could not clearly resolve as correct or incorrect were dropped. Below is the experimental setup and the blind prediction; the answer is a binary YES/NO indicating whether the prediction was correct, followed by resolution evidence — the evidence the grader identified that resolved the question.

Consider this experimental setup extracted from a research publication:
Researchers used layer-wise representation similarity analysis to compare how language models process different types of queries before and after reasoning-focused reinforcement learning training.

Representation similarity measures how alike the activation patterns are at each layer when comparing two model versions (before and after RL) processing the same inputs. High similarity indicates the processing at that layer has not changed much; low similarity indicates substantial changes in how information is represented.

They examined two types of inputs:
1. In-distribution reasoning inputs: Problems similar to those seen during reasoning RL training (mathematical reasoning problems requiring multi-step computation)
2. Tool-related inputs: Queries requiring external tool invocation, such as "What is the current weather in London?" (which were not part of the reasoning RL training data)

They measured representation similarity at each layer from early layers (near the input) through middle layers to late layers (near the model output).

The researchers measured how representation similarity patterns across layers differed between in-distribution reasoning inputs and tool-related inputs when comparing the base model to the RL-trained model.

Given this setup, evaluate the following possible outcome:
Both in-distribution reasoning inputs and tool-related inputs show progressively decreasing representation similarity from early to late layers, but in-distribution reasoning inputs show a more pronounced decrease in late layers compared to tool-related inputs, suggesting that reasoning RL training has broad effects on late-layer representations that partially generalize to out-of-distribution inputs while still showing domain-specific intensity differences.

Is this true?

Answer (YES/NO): NO